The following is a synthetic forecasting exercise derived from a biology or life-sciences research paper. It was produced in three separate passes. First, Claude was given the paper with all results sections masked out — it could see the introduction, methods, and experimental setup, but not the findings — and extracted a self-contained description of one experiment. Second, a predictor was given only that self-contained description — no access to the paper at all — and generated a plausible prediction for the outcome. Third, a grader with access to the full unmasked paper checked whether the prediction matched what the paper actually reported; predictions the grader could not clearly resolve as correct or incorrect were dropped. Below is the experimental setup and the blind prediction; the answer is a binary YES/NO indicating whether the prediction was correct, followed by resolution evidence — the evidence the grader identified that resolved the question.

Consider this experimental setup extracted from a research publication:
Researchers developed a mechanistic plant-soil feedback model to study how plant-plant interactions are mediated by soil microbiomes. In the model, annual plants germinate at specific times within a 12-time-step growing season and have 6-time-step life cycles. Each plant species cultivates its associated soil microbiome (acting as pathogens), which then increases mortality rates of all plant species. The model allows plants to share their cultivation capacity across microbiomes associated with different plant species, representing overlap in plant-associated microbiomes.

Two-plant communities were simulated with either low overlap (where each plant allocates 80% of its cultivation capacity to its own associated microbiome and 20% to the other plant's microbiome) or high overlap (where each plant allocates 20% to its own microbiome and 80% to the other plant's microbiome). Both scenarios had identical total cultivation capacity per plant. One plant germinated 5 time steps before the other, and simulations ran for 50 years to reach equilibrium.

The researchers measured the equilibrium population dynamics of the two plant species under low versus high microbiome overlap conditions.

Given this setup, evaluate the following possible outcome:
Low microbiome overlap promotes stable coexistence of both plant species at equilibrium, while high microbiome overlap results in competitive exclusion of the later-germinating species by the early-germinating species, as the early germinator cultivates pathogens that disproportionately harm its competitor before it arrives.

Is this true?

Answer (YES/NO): NO